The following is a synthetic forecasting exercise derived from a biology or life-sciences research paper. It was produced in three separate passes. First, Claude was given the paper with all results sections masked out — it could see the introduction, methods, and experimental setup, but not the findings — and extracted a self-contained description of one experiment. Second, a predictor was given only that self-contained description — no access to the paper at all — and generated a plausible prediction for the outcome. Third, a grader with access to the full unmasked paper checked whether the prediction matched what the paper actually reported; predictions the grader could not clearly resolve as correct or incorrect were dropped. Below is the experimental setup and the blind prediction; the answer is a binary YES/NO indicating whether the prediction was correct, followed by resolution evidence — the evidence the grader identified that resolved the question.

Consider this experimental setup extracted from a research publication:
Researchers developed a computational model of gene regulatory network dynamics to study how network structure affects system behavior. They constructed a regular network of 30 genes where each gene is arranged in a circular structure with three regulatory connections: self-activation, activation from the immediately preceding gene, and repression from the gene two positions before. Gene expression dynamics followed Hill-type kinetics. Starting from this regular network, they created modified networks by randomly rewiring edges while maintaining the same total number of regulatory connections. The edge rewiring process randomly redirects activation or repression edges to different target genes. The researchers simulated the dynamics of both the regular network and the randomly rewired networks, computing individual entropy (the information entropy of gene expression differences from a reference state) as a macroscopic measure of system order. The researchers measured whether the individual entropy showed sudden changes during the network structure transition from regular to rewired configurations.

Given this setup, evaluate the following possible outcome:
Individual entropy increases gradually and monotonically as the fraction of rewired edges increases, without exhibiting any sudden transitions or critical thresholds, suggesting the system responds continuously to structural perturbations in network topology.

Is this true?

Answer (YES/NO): NO